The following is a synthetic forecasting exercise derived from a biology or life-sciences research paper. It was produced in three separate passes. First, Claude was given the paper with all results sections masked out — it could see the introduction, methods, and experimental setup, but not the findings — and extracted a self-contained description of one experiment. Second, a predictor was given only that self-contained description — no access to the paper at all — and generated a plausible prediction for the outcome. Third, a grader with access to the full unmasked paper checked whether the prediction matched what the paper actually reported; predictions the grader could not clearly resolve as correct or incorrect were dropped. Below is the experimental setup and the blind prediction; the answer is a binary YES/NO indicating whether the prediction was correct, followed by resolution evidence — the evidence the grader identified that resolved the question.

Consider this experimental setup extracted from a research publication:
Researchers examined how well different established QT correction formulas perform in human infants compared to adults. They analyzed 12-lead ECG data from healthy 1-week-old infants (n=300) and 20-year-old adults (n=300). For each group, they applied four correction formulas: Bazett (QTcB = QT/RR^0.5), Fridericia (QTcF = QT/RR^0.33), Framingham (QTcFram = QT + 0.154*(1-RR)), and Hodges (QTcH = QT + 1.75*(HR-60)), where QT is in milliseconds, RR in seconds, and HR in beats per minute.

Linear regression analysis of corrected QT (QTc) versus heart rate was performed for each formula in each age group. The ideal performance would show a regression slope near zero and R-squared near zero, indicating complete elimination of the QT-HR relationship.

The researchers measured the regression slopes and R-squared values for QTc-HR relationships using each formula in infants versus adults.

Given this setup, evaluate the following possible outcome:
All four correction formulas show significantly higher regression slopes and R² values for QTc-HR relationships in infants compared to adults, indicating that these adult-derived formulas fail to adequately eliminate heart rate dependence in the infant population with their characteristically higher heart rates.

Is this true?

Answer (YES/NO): NO